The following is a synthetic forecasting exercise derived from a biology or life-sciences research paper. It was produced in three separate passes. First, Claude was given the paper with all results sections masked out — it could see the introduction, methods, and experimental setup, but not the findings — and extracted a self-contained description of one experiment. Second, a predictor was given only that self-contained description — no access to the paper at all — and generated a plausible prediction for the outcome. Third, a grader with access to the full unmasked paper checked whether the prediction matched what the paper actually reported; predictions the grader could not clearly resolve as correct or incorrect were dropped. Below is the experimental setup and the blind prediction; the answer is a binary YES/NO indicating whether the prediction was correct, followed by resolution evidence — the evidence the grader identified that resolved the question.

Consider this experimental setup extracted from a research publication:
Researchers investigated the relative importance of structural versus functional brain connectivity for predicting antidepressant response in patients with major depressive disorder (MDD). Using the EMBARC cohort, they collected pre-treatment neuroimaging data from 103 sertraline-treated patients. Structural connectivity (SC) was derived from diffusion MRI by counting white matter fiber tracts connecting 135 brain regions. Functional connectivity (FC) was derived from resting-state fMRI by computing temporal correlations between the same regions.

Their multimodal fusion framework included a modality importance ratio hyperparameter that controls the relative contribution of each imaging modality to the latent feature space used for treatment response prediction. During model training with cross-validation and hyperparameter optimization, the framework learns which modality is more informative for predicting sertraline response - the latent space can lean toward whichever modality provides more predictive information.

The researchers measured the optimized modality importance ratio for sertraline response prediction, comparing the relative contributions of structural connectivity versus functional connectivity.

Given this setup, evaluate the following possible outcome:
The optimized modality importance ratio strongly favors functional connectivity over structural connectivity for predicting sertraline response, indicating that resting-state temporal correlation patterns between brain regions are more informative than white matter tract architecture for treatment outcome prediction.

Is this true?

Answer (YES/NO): NO